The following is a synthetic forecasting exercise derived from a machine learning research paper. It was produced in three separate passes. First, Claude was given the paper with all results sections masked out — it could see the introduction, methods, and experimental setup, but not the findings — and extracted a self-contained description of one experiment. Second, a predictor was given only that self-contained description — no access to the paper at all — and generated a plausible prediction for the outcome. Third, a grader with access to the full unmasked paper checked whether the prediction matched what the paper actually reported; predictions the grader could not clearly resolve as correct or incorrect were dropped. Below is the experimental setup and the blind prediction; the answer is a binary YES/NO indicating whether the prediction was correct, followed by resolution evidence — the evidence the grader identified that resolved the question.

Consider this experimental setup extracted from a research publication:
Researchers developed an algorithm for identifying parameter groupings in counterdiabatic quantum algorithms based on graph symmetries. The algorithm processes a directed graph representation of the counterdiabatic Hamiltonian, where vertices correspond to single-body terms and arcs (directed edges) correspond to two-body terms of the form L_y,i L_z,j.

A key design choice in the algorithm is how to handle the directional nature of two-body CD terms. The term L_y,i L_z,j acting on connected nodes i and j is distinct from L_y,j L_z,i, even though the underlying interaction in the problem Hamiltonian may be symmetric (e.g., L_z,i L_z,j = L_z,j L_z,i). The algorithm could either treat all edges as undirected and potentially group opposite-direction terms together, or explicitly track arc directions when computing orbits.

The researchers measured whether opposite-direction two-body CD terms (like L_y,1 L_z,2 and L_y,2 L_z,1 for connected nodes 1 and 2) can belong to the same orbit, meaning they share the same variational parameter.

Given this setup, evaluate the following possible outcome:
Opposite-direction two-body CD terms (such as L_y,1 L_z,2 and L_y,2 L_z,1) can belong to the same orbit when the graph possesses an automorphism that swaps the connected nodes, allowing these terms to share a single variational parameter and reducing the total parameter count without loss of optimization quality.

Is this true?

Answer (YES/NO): YES